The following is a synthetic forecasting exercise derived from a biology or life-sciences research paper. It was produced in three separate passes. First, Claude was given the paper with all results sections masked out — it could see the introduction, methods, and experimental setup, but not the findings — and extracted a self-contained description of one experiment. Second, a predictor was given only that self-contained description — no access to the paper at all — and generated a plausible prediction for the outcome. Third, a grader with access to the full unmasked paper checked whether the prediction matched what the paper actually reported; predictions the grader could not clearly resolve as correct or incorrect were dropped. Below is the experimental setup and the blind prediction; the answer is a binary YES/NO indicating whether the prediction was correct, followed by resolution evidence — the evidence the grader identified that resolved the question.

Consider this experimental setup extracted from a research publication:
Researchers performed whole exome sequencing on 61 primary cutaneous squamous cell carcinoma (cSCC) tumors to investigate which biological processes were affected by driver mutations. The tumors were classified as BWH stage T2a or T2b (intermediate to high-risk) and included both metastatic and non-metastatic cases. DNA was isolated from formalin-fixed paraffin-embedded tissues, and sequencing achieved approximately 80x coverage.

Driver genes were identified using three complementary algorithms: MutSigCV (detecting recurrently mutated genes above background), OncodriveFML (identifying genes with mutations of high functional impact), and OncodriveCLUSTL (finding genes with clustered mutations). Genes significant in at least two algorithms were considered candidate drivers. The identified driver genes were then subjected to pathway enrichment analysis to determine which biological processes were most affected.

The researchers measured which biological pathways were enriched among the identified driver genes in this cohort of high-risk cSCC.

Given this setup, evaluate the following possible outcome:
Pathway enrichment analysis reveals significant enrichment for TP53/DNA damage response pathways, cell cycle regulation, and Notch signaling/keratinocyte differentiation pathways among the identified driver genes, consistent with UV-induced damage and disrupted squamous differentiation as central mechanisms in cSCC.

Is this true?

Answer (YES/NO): NO